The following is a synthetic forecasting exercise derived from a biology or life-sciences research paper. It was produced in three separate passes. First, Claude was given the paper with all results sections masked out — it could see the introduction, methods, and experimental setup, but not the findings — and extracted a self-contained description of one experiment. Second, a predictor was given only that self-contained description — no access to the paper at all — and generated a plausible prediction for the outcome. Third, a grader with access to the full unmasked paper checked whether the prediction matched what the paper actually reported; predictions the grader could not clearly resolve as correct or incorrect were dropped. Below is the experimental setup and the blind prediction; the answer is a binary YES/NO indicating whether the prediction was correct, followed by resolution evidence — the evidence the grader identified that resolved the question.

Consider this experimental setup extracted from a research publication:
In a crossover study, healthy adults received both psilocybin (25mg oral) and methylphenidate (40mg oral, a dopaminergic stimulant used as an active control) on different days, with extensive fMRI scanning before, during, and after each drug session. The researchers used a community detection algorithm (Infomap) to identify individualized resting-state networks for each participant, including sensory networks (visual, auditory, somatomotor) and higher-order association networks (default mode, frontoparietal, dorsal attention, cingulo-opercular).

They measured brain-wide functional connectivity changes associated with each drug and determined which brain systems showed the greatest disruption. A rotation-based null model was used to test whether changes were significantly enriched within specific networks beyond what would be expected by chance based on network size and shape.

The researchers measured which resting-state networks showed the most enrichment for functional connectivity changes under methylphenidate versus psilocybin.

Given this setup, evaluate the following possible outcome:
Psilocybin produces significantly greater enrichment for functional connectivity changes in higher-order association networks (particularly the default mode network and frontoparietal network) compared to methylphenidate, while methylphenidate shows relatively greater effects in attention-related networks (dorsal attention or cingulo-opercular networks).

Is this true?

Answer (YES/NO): NO